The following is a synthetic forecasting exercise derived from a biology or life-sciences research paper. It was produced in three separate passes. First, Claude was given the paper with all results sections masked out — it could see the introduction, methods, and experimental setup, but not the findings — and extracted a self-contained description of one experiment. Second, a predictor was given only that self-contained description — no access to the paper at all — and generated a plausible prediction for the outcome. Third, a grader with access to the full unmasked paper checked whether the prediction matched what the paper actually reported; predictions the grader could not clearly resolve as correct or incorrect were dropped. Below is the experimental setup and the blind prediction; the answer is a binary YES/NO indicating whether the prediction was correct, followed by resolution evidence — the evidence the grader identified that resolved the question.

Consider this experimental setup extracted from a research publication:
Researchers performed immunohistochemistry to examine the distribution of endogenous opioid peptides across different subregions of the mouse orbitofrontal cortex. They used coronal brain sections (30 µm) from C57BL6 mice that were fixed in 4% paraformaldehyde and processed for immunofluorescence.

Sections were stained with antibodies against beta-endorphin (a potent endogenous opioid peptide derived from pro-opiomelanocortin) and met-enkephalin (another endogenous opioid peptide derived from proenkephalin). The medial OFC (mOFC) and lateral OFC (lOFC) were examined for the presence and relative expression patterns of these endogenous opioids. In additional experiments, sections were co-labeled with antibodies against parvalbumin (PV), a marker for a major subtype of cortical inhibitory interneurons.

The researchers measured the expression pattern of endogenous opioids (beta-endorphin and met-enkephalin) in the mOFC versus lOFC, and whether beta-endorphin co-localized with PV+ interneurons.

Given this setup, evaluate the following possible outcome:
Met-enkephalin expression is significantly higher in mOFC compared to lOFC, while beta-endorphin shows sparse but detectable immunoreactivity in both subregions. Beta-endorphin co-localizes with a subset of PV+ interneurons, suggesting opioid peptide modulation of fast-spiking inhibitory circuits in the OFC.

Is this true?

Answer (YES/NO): NO